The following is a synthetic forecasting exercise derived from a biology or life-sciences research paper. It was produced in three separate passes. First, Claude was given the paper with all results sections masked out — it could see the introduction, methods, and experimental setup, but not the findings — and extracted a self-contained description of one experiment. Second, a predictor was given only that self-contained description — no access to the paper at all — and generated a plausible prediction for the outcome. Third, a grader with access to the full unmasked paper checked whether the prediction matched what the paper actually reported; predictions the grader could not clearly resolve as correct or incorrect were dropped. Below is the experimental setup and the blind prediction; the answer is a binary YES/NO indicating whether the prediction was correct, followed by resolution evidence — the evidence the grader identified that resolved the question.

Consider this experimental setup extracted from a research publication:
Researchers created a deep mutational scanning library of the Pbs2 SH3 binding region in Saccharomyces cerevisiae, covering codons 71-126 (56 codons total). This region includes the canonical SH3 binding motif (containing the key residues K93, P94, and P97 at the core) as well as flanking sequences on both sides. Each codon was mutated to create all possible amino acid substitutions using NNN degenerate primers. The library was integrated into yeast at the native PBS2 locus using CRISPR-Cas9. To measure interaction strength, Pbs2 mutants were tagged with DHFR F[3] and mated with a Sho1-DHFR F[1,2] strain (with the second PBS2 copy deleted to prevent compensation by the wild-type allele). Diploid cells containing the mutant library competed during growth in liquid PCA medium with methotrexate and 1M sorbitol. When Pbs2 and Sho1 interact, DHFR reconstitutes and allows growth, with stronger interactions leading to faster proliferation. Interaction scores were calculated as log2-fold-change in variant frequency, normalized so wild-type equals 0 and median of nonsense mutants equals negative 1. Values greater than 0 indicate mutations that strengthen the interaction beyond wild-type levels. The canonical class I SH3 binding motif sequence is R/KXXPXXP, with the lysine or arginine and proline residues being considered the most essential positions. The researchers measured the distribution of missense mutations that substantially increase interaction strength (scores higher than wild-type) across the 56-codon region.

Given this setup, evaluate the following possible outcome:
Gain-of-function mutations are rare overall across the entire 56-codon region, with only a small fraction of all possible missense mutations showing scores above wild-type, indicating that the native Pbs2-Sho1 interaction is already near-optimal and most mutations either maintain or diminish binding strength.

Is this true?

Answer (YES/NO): YES